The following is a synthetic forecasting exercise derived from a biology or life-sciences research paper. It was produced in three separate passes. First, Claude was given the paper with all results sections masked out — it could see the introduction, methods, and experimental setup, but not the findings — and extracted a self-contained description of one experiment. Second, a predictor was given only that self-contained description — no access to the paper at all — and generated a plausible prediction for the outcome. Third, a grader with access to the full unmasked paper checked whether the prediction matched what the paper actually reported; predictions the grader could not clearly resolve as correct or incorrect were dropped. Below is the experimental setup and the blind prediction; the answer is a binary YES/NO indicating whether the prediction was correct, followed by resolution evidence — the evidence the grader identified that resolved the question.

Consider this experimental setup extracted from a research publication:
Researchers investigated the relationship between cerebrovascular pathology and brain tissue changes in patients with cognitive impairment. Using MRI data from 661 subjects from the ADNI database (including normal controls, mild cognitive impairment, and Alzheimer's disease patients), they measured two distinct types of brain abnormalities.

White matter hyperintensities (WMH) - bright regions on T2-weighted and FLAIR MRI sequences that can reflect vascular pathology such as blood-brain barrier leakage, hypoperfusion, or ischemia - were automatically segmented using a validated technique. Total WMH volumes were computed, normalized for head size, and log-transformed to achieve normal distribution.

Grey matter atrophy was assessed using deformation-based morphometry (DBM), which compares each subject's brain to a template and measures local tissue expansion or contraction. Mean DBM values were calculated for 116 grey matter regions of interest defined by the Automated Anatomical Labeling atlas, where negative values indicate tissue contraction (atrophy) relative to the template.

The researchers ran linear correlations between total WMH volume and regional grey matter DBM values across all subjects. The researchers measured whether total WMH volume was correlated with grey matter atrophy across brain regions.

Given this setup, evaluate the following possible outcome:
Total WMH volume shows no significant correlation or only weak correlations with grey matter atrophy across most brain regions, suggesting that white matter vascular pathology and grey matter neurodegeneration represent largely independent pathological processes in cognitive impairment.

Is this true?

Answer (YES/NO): NO